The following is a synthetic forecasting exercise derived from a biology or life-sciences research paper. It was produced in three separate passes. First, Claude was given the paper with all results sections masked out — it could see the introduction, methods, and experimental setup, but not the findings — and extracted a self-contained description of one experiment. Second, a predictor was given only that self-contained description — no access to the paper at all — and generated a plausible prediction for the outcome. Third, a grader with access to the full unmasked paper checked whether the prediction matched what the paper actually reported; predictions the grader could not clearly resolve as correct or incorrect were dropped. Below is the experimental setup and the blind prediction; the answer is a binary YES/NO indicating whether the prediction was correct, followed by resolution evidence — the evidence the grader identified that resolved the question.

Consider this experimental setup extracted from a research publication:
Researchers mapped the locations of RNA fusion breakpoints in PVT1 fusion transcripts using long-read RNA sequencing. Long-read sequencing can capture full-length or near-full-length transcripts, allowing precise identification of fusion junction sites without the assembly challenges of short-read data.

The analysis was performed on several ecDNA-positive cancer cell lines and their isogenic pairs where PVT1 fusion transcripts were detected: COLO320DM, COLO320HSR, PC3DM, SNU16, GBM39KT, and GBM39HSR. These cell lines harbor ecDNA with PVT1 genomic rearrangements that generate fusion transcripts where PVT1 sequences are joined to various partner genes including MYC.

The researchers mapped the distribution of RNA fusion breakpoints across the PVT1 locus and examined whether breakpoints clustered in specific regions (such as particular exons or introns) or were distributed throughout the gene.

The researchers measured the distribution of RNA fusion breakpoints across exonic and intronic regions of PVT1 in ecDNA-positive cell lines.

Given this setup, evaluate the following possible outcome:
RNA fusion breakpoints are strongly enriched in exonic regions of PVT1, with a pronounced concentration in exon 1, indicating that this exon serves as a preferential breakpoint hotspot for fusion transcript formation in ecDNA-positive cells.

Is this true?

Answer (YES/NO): NO